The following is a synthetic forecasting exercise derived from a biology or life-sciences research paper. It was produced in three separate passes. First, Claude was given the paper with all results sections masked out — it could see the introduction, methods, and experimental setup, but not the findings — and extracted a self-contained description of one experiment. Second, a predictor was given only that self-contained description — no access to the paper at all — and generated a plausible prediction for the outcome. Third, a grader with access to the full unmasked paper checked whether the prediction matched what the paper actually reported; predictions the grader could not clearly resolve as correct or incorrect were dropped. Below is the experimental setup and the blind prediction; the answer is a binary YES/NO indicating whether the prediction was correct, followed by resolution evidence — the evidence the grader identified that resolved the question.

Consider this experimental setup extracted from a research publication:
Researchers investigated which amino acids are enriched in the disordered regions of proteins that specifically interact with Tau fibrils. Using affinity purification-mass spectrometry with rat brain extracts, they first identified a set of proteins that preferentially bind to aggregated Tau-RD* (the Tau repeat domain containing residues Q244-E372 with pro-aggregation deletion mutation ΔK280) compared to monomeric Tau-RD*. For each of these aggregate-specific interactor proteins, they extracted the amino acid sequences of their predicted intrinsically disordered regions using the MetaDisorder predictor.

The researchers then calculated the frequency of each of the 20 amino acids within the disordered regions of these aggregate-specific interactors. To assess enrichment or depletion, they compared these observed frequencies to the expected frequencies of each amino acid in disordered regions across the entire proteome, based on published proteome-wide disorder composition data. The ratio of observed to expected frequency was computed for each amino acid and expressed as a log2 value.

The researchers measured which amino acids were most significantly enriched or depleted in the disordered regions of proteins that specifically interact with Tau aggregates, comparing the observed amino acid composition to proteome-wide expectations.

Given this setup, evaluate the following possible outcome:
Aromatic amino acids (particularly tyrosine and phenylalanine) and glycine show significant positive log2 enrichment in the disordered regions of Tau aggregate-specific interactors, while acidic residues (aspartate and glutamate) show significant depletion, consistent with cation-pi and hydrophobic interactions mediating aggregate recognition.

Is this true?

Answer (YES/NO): NO